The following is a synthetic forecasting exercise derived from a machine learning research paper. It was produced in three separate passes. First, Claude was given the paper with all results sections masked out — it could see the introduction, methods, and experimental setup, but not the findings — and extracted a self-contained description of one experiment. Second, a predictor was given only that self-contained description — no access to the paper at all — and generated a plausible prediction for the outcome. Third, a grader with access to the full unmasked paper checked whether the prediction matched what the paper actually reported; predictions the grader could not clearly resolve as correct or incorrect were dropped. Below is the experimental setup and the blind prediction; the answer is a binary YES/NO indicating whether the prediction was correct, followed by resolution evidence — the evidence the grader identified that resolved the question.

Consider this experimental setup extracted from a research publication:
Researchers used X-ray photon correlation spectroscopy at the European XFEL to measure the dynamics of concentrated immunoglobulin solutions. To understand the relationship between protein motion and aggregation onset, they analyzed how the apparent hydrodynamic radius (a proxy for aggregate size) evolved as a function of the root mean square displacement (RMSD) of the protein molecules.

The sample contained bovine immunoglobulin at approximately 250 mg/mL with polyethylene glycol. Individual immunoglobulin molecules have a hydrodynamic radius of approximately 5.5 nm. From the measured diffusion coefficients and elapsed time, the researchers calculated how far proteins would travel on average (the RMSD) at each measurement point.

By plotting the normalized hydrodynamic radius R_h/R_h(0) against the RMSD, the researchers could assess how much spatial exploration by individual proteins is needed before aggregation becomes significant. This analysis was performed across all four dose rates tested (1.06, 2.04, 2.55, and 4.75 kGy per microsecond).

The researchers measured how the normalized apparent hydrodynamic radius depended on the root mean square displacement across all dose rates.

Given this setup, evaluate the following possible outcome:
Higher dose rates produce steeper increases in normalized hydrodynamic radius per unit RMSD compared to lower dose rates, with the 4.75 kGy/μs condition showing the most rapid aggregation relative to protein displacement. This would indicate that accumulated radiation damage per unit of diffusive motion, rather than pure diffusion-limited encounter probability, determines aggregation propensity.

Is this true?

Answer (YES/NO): NO